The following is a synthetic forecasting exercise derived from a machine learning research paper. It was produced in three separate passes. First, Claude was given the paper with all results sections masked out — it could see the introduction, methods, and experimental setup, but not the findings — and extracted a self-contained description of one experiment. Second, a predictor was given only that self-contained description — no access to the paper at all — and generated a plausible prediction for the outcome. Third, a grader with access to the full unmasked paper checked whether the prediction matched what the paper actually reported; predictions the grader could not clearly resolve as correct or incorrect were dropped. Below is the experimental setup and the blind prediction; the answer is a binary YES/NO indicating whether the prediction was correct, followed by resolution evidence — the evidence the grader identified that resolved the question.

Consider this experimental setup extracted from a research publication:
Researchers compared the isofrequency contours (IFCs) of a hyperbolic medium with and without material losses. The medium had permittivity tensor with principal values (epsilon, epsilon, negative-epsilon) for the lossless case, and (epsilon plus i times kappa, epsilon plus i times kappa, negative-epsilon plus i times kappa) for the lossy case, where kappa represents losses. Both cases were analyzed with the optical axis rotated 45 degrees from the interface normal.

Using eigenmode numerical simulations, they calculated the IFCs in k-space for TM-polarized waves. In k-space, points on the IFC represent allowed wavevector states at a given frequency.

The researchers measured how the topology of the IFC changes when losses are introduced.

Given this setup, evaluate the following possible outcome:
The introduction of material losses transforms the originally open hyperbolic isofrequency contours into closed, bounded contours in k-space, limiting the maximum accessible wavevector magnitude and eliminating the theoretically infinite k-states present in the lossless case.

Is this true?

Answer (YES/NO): NO